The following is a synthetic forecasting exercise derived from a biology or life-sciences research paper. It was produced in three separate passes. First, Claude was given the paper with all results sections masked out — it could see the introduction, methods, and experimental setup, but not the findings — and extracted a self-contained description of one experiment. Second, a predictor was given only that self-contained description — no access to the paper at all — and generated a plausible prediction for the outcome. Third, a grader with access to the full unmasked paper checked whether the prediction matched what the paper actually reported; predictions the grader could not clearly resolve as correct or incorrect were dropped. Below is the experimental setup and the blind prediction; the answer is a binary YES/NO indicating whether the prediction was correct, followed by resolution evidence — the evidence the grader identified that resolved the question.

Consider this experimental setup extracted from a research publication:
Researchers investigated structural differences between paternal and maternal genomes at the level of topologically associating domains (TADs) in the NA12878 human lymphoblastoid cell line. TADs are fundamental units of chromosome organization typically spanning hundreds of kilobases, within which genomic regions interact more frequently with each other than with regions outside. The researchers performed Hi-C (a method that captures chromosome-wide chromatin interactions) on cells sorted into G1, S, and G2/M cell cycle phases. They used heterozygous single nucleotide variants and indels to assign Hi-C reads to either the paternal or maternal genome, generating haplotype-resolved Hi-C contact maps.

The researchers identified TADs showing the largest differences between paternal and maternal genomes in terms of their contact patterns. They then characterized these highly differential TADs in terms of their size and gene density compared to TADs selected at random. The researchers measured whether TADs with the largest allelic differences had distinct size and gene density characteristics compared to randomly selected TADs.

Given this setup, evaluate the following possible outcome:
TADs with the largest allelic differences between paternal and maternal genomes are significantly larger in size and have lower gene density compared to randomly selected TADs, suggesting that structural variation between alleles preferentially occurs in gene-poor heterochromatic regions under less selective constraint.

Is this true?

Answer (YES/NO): NO